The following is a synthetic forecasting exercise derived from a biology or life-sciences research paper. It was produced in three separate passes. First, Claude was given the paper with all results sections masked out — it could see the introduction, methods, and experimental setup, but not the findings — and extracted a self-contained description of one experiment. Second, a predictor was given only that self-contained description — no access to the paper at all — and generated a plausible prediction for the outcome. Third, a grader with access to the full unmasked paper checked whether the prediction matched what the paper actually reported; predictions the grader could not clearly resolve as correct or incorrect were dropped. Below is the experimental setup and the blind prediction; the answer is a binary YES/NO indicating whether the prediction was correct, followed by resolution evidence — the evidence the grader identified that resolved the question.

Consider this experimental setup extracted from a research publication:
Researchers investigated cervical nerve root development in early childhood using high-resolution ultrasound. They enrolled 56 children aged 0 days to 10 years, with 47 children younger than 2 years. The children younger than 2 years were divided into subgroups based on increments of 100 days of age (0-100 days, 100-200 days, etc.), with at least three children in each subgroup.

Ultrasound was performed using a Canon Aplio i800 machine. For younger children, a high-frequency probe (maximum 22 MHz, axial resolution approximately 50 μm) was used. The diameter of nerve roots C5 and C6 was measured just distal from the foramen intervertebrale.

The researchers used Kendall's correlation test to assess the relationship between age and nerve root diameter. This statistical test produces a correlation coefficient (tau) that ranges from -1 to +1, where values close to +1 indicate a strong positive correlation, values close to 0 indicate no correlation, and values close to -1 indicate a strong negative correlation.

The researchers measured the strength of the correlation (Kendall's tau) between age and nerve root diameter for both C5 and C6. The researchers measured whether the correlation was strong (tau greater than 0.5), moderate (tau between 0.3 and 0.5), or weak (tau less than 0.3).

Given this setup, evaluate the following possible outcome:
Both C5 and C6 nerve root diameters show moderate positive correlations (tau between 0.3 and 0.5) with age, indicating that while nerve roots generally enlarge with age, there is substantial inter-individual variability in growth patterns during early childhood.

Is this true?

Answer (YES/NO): NO